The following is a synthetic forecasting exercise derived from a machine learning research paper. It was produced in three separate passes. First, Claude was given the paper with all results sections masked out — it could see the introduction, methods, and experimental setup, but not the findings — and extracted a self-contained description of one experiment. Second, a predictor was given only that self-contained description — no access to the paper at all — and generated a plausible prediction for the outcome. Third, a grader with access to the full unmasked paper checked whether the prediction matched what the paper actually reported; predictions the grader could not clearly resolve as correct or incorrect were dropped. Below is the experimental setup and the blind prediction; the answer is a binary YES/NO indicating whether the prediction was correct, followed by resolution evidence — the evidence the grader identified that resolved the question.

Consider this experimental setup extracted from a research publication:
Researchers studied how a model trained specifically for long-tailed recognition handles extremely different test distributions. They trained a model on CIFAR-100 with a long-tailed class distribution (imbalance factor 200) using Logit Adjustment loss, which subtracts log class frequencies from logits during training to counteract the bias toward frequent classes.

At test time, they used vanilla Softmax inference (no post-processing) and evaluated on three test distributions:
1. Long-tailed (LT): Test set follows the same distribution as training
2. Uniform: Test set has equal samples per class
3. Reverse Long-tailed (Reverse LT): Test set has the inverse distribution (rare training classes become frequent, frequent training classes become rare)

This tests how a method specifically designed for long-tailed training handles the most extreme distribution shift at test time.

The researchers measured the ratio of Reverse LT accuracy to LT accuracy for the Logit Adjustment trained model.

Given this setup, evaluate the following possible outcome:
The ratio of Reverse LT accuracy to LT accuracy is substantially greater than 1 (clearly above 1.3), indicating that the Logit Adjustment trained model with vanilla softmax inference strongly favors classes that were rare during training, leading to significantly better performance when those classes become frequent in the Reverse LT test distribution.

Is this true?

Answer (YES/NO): NO